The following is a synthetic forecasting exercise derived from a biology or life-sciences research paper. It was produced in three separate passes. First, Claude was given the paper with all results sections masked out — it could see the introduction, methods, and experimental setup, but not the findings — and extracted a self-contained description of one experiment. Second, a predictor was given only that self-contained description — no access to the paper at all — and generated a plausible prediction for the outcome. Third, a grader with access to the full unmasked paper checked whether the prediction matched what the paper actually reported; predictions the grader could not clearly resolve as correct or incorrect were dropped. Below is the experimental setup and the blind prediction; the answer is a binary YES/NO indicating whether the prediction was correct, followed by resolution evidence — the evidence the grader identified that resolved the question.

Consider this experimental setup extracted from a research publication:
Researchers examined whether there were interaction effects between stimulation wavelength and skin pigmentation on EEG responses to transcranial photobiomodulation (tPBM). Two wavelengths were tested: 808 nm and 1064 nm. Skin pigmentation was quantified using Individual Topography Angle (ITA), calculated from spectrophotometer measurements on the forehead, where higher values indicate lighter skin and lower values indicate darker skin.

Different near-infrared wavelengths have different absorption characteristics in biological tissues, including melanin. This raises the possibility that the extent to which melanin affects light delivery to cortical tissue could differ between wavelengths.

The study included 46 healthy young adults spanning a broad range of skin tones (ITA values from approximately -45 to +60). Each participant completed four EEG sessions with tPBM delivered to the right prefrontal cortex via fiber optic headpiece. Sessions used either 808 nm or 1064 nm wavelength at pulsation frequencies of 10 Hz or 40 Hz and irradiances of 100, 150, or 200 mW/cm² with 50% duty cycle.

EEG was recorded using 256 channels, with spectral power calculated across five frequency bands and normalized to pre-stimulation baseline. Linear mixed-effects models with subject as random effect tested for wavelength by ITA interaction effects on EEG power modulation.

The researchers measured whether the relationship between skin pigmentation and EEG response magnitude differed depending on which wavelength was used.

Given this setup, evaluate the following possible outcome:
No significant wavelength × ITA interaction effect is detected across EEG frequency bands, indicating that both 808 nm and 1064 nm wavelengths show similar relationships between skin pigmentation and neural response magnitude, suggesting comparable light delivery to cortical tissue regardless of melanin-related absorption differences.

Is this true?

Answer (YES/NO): YES